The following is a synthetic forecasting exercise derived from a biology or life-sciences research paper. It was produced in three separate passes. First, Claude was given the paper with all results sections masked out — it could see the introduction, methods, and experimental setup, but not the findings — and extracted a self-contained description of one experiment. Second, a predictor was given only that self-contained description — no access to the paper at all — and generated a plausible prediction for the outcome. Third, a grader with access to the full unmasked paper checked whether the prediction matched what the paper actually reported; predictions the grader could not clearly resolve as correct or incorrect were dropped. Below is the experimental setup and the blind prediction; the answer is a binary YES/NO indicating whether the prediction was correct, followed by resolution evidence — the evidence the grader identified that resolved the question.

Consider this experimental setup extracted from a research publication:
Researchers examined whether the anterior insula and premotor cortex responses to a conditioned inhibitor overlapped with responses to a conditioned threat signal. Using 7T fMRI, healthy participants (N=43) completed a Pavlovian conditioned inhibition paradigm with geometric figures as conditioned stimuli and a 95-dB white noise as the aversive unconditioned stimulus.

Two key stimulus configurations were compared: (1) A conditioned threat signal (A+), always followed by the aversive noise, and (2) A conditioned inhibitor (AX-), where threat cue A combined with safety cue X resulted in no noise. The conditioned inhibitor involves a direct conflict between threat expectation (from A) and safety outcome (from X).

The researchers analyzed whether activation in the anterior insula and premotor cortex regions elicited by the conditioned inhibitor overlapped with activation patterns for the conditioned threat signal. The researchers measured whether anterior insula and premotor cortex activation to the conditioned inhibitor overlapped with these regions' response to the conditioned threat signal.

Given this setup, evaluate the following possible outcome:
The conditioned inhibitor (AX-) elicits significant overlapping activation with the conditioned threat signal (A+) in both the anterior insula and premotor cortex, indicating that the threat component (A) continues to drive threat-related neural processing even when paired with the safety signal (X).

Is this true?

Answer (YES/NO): YES